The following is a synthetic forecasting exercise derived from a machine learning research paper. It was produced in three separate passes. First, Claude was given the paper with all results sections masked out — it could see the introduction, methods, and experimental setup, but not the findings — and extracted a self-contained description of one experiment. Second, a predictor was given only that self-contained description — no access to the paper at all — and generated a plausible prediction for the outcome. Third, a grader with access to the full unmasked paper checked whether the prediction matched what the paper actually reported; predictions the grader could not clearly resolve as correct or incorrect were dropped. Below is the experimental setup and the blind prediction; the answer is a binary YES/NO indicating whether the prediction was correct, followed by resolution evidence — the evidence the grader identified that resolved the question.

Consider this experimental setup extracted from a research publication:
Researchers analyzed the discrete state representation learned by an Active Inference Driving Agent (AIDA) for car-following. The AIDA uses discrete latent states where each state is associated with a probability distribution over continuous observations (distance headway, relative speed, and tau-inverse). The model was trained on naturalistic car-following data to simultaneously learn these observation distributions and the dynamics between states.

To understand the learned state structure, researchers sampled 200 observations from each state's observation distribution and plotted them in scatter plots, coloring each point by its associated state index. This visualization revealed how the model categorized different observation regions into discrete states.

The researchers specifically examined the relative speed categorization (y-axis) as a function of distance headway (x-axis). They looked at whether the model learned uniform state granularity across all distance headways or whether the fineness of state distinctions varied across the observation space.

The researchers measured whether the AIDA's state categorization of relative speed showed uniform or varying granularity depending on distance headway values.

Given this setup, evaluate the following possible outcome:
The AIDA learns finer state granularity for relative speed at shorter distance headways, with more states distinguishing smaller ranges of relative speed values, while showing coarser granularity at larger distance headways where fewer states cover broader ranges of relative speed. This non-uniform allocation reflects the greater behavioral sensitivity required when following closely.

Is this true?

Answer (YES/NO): YES